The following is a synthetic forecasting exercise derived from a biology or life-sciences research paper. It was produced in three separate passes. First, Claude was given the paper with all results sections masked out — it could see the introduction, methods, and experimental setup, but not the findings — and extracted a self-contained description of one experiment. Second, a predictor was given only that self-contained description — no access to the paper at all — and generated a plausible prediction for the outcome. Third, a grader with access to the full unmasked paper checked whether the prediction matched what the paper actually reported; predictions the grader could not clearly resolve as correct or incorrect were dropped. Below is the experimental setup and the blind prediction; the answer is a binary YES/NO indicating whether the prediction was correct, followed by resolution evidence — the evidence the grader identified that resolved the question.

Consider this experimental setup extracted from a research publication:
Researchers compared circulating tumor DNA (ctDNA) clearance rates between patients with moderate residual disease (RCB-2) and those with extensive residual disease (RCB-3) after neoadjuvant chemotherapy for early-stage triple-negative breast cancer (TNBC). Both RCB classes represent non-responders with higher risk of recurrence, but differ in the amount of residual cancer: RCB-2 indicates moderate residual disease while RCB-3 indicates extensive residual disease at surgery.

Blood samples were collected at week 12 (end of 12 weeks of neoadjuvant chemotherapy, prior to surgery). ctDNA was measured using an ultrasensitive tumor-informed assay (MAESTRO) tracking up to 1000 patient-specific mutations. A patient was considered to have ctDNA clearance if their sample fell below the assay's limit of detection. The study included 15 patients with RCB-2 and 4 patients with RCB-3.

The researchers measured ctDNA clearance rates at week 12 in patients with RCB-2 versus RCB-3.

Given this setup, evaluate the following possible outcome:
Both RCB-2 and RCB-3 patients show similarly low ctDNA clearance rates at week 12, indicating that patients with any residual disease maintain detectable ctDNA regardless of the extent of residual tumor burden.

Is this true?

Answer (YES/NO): NO